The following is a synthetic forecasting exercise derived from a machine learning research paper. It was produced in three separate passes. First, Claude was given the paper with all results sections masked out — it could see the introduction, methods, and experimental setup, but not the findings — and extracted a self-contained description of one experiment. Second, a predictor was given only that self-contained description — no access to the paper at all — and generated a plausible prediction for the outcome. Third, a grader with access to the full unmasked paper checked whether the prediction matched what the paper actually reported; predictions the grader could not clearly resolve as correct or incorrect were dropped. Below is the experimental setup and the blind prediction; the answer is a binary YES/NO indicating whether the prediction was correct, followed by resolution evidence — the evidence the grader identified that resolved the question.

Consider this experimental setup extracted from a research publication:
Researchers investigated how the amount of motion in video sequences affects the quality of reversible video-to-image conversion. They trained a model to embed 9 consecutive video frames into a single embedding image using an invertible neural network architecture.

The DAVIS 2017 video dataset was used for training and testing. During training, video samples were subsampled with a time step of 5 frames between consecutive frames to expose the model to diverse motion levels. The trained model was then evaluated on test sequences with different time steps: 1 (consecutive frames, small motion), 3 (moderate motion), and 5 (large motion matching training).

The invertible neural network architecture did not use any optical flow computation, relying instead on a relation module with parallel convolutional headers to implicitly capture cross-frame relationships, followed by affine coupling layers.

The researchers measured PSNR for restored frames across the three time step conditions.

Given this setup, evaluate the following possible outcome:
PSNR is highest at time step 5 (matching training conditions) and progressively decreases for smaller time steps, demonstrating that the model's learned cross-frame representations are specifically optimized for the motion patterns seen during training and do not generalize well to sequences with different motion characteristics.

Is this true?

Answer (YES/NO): NO